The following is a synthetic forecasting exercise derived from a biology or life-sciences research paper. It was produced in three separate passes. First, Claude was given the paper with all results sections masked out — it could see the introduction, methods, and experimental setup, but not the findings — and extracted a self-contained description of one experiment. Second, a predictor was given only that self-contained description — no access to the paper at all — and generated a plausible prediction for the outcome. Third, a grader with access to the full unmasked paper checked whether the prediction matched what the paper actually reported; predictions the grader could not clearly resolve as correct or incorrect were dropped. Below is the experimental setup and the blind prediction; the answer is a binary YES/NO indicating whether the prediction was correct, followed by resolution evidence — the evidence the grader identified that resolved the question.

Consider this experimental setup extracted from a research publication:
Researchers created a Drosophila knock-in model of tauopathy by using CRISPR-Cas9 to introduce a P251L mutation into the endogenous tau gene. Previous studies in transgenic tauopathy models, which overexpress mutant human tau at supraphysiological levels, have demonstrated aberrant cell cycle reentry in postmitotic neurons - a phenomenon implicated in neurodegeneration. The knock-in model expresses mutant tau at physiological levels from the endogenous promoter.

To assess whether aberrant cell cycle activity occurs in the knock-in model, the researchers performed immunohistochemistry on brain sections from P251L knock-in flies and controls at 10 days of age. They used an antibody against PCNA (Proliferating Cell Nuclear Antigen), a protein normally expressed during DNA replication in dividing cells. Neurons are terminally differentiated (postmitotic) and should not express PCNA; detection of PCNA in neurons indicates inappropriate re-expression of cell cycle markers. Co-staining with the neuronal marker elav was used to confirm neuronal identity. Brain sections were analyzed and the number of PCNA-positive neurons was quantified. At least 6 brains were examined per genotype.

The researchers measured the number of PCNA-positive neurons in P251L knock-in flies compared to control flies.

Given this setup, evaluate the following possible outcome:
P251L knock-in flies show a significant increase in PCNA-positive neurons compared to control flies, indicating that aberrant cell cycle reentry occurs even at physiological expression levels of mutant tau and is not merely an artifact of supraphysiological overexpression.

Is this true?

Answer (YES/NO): YES